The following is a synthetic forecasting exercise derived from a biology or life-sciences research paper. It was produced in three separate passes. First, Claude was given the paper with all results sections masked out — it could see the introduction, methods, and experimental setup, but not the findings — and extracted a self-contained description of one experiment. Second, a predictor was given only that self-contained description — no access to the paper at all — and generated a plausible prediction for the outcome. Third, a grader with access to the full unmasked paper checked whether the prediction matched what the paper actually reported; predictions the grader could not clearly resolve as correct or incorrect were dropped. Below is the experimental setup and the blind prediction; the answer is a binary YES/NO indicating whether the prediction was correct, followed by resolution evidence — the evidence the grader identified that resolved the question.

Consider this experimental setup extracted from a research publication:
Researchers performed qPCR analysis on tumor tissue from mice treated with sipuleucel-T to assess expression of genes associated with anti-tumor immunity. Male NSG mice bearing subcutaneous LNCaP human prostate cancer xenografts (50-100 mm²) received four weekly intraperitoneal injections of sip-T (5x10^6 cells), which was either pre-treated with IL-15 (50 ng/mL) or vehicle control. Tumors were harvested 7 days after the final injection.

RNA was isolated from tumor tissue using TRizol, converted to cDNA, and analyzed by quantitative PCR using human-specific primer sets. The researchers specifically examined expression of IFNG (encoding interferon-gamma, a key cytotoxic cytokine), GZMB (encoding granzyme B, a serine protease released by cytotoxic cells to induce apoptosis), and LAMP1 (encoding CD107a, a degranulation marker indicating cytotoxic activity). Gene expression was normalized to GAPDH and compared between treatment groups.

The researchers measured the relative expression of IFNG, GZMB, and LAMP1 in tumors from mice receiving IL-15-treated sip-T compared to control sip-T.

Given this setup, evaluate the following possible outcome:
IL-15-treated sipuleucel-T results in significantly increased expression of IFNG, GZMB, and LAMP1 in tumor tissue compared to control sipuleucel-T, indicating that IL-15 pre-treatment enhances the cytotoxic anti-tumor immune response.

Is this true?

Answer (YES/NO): YES